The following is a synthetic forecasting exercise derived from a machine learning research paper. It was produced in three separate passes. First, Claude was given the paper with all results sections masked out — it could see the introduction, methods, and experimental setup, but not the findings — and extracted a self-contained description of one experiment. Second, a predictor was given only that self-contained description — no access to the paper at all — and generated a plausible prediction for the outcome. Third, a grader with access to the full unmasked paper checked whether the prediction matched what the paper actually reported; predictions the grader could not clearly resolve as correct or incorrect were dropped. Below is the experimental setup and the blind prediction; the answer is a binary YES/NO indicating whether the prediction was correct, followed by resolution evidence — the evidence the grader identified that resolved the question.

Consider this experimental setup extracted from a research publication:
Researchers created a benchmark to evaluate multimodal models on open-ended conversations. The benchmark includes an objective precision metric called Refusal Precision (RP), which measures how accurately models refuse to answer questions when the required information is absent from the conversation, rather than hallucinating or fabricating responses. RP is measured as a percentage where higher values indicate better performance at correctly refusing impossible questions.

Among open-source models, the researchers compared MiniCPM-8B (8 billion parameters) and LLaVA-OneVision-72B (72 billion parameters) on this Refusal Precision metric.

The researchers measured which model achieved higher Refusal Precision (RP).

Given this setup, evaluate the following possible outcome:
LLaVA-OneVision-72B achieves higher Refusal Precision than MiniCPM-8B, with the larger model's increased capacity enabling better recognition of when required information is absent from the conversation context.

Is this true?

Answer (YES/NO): NO